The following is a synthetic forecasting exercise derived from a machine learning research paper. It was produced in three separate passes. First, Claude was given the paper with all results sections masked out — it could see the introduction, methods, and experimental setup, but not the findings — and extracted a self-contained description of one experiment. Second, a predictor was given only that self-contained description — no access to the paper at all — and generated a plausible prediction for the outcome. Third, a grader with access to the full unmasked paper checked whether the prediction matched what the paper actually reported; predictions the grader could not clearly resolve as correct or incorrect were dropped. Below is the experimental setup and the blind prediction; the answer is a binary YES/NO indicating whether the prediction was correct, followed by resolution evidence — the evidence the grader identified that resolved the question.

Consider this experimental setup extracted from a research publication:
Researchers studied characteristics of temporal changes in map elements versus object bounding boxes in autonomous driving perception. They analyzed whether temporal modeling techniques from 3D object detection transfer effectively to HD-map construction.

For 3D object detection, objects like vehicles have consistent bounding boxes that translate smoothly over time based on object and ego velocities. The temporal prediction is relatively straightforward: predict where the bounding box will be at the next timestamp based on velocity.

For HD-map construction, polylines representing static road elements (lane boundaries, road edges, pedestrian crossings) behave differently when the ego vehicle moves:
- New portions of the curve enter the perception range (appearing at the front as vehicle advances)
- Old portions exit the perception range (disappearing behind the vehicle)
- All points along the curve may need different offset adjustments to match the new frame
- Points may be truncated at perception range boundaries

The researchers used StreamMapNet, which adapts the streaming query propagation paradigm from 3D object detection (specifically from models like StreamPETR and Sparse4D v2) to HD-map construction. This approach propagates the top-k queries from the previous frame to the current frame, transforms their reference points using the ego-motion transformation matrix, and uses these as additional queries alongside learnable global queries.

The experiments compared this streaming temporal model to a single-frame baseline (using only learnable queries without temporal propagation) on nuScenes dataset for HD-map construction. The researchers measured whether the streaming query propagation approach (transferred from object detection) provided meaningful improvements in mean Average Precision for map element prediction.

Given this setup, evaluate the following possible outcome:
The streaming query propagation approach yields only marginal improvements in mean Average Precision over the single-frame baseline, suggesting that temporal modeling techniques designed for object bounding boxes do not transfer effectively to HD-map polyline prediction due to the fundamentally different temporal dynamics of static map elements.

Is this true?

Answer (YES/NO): NO